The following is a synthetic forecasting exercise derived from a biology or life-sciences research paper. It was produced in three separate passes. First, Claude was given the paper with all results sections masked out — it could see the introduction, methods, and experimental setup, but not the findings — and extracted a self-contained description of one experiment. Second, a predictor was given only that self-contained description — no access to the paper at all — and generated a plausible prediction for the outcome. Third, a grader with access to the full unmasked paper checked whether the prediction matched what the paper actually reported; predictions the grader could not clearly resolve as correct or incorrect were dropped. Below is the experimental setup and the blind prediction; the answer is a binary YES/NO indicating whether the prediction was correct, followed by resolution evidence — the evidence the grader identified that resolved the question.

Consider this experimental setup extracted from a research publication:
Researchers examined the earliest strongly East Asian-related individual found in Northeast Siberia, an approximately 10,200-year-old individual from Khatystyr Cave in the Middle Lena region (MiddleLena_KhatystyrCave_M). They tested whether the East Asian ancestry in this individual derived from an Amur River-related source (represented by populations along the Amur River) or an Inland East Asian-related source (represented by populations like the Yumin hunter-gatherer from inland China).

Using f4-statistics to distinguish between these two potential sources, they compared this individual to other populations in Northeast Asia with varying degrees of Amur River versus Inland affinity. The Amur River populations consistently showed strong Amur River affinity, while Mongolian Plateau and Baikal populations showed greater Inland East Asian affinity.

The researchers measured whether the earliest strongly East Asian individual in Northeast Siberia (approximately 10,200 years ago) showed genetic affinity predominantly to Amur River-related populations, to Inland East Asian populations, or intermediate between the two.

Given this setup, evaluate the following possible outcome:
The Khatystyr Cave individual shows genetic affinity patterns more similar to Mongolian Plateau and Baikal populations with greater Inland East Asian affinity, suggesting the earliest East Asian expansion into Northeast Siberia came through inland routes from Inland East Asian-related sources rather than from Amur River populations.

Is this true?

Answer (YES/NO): NO